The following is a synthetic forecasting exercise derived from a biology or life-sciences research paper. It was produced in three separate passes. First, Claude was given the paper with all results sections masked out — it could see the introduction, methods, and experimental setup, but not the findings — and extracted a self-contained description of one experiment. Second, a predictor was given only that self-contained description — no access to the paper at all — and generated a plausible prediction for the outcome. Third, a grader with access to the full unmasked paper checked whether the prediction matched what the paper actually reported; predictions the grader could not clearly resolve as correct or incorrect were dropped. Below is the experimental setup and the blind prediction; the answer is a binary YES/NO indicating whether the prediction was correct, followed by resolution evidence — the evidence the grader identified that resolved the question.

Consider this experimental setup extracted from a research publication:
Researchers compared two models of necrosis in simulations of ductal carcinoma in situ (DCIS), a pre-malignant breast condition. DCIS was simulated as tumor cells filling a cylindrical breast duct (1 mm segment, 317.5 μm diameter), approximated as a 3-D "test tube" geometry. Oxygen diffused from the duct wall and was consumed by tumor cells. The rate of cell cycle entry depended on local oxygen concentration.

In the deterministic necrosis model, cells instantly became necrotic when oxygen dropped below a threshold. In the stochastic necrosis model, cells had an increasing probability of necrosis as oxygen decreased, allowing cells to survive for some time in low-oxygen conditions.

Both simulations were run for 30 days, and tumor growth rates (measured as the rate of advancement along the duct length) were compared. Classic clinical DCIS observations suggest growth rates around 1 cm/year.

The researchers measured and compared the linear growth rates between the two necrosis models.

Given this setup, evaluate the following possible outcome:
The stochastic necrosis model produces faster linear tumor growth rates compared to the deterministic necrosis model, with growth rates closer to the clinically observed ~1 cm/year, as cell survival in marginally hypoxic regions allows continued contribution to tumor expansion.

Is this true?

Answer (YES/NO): NO